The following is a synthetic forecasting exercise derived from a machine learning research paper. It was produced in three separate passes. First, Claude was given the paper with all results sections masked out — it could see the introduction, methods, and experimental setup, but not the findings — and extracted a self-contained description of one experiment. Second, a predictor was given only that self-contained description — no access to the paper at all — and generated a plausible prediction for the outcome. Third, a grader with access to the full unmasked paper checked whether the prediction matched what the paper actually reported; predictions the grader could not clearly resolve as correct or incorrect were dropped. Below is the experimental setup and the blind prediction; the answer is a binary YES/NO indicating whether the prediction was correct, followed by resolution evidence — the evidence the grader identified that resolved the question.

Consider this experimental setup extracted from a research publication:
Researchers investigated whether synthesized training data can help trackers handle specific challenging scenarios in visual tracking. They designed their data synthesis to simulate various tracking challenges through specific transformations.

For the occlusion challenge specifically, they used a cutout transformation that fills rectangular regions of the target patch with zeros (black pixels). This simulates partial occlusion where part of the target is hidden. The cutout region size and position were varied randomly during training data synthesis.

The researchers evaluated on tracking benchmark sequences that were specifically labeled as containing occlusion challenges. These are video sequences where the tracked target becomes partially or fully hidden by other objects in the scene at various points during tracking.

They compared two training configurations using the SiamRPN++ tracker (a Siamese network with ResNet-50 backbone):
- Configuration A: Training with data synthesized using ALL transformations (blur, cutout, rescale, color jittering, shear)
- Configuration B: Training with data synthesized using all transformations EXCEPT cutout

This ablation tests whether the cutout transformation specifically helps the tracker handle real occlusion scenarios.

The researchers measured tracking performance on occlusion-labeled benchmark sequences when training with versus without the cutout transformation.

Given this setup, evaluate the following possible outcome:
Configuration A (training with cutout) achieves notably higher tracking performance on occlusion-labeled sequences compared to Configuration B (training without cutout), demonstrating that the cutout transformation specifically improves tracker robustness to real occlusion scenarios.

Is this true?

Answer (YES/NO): YES